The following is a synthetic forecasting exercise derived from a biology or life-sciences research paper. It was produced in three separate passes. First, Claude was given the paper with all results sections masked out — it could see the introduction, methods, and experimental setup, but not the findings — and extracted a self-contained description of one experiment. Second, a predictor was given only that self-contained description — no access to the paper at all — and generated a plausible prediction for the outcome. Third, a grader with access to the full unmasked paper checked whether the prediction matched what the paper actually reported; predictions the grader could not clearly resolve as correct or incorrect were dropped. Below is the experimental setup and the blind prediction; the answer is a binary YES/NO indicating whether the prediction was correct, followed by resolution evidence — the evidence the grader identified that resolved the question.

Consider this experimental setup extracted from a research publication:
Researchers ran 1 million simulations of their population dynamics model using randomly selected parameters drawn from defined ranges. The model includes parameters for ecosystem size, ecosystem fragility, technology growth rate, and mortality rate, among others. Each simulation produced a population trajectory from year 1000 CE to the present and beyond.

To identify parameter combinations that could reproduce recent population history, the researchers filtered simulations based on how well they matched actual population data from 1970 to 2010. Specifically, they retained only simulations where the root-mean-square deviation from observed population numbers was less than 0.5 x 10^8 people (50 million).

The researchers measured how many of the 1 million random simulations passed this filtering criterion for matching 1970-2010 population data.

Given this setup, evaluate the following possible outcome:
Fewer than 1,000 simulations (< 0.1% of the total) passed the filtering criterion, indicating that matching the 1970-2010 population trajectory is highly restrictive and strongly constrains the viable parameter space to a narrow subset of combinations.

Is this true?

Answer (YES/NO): YES